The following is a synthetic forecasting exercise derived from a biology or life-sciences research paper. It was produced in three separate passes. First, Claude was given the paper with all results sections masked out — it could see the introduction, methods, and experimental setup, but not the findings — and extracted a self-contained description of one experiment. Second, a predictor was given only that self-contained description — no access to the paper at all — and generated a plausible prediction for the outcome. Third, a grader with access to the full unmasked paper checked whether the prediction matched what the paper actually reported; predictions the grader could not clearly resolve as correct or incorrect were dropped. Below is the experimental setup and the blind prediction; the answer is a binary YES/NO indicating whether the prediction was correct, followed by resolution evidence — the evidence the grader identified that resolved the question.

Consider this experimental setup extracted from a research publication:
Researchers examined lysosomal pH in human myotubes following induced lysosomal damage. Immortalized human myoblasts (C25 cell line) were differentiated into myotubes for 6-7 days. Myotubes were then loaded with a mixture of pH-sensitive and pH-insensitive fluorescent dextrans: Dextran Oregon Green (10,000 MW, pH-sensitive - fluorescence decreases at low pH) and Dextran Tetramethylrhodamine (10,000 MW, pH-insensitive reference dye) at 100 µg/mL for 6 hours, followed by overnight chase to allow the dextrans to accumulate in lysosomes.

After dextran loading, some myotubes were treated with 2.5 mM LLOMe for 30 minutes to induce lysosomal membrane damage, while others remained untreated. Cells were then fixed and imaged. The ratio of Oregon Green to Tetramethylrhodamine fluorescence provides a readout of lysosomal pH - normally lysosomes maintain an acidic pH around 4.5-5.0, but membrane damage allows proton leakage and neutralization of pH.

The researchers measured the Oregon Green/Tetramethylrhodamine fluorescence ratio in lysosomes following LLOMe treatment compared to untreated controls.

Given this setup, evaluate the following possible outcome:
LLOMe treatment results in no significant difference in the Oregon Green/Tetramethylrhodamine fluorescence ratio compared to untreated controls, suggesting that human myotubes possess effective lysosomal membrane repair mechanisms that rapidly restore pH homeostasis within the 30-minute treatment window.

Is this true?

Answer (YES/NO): NO